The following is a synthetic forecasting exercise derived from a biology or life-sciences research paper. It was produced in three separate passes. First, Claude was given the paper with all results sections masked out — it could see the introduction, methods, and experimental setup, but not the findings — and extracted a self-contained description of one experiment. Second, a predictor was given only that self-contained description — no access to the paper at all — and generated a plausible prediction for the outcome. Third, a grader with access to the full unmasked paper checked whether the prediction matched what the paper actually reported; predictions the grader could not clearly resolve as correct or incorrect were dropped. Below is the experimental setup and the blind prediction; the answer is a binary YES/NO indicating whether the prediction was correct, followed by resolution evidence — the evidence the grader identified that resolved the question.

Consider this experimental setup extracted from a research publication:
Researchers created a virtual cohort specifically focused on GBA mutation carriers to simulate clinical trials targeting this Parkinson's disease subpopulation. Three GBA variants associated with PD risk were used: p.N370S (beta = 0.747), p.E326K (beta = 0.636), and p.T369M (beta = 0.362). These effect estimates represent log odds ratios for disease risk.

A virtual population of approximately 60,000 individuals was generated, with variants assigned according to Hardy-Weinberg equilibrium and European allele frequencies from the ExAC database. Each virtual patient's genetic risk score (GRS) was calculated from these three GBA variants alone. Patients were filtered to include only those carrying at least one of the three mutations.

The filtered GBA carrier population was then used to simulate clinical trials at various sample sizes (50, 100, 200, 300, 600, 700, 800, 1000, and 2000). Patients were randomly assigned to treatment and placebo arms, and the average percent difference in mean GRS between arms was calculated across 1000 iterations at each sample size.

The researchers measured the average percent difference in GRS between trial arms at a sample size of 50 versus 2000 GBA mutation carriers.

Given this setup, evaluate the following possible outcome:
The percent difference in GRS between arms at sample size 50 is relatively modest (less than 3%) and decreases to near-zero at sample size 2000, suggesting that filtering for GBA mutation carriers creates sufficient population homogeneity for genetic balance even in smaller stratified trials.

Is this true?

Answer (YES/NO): NO